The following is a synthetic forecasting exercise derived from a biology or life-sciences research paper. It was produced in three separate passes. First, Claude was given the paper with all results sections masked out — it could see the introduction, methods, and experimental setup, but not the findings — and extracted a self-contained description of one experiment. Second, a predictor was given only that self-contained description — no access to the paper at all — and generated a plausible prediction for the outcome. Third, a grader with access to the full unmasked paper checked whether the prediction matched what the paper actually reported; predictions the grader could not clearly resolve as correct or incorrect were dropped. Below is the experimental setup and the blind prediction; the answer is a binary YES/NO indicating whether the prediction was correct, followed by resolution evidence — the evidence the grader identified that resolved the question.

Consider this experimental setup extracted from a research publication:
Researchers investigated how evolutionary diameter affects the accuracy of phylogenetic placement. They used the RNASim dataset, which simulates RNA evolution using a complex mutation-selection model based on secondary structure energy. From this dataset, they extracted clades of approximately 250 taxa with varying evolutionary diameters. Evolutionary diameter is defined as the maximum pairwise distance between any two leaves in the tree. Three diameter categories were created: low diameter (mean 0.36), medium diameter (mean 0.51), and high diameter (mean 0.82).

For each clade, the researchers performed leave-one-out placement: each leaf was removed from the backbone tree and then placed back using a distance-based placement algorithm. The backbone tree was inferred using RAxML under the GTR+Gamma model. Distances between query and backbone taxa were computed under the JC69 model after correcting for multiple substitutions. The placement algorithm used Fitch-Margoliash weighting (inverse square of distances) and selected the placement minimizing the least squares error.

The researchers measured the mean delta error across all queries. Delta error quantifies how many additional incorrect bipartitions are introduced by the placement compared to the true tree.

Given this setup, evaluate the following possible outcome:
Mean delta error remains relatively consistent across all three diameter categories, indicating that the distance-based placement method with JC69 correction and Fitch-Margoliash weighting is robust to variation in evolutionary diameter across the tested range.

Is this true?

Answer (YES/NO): YES